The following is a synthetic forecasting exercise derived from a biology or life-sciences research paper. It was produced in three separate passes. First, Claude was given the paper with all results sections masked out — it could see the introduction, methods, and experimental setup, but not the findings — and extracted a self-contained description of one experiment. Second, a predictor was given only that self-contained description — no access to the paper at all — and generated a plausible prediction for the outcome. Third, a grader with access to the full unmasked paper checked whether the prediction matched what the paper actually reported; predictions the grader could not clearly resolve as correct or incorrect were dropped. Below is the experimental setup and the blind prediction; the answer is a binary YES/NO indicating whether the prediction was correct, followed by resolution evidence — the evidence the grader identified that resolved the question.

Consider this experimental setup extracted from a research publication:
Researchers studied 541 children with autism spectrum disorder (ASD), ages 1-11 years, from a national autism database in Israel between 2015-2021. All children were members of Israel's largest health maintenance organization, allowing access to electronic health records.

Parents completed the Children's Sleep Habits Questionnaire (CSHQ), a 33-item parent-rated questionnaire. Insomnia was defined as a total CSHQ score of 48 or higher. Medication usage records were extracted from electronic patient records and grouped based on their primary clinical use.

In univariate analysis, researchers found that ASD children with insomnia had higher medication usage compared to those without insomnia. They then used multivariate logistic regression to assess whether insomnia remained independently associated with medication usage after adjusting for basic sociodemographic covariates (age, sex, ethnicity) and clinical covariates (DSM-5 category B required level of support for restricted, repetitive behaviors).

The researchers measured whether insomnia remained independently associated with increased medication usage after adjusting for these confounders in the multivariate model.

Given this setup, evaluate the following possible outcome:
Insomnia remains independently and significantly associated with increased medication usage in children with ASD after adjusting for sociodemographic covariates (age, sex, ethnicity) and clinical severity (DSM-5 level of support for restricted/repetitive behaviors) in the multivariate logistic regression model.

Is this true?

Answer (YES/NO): YES